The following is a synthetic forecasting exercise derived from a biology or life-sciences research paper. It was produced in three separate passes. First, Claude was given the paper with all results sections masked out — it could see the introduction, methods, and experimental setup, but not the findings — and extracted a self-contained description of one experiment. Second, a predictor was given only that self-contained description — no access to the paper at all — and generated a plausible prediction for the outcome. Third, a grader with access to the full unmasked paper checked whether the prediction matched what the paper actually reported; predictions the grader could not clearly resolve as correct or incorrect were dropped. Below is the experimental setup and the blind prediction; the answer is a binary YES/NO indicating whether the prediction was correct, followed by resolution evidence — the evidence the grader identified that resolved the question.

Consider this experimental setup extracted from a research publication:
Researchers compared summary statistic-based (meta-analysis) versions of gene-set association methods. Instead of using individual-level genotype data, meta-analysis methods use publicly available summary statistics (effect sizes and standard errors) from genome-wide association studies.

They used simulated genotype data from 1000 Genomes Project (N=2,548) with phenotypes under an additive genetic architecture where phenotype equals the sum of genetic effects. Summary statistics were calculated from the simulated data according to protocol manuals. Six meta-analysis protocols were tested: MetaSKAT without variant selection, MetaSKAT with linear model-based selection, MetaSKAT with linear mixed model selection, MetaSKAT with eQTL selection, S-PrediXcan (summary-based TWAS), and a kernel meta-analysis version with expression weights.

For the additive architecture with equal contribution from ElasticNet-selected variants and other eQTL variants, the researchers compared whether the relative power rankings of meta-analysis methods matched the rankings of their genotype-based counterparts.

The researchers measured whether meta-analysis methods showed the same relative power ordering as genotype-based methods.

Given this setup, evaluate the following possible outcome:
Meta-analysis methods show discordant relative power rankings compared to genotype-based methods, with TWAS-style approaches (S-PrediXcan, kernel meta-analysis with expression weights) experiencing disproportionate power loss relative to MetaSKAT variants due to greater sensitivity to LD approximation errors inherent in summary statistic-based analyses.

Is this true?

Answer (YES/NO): NO